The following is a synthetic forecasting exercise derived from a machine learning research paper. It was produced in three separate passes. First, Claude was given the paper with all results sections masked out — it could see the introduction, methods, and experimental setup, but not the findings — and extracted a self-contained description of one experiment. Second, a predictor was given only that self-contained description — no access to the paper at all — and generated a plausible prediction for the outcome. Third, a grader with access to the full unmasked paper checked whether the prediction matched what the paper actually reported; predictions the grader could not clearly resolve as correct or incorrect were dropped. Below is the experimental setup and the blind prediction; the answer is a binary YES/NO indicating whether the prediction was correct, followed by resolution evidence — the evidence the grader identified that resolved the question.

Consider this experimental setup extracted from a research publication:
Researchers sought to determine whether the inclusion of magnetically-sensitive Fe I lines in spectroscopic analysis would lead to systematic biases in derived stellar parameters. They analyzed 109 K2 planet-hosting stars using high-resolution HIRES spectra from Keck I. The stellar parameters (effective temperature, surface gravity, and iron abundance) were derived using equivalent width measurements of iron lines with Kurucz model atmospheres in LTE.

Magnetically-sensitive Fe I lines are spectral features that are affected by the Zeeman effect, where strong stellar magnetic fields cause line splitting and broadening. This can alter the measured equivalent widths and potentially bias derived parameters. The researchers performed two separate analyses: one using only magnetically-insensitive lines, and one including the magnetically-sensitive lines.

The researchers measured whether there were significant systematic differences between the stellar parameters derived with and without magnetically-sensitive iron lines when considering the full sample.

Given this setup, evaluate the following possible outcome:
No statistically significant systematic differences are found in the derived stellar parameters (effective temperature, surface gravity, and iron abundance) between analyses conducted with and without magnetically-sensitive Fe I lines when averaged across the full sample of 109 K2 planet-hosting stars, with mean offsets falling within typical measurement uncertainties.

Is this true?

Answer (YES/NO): YES